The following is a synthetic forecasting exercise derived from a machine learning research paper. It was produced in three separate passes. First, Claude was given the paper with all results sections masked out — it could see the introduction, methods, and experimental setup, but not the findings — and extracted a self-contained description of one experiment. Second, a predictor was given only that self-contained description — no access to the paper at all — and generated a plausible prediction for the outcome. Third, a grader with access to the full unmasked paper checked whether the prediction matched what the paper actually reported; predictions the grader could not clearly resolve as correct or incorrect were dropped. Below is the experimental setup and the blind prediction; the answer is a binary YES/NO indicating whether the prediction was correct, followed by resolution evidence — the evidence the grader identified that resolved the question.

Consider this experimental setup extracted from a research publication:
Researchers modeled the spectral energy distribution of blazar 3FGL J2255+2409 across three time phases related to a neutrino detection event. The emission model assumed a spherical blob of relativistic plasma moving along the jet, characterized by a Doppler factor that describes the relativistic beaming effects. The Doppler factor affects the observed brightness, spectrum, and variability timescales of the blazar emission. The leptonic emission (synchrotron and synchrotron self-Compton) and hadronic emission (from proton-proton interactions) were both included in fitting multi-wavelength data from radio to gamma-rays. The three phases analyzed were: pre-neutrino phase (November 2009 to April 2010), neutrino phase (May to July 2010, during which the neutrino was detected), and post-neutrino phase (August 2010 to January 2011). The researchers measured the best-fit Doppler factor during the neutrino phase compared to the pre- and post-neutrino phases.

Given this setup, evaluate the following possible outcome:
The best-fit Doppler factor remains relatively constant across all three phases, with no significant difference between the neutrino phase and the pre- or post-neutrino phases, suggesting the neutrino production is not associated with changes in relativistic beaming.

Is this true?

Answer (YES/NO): NO